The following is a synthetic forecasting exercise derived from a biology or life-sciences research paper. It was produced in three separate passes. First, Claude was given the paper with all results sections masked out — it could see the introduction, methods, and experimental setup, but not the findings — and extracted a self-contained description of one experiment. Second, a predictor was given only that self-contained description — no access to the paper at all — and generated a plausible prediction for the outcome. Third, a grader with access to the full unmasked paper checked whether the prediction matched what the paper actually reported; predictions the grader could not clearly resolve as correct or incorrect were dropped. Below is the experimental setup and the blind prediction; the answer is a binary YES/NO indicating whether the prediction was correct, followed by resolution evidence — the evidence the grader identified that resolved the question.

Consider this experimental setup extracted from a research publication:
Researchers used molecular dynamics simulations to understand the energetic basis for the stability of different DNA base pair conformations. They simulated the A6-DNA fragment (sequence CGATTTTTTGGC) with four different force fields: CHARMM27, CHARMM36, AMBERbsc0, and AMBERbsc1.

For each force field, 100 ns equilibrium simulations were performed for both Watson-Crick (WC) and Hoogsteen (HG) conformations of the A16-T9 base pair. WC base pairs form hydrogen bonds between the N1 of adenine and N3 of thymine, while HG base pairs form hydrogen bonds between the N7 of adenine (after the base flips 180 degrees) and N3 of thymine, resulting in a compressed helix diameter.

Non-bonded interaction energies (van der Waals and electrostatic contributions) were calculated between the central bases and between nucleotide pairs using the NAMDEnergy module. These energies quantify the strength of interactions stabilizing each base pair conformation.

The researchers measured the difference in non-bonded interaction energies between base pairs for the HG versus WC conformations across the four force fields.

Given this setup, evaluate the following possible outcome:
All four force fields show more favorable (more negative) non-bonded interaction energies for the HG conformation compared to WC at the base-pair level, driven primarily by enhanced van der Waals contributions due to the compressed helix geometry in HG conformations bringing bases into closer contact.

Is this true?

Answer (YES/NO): NO